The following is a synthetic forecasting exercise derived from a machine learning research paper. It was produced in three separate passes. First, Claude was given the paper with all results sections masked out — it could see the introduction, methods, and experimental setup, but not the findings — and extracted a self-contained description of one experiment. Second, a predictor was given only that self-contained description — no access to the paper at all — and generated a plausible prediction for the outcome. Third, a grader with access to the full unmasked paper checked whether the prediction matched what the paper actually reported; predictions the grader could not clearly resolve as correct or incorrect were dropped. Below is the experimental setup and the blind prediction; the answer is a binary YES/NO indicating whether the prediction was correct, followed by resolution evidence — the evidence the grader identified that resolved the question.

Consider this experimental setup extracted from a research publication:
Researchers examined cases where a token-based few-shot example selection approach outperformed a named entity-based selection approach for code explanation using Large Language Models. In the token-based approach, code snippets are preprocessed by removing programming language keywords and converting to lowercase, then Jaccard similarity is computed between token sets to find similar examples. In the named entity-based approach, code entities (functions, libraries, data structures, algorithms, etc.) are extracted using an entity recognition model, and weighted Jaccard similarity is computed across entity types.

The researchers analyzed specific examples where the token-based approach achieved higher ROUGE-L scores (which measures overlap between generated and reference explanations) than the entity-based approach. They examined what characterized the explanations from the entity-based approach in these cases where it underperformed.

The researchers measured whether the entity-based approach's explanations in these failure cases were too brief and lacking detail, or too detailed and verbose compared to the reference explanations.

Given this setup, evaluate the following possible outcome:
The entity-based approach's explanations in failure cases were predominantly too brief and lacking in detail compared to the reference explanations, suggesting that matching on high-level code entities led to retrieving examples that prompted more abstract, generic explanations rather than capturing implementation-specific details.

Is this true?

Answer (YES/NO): NO